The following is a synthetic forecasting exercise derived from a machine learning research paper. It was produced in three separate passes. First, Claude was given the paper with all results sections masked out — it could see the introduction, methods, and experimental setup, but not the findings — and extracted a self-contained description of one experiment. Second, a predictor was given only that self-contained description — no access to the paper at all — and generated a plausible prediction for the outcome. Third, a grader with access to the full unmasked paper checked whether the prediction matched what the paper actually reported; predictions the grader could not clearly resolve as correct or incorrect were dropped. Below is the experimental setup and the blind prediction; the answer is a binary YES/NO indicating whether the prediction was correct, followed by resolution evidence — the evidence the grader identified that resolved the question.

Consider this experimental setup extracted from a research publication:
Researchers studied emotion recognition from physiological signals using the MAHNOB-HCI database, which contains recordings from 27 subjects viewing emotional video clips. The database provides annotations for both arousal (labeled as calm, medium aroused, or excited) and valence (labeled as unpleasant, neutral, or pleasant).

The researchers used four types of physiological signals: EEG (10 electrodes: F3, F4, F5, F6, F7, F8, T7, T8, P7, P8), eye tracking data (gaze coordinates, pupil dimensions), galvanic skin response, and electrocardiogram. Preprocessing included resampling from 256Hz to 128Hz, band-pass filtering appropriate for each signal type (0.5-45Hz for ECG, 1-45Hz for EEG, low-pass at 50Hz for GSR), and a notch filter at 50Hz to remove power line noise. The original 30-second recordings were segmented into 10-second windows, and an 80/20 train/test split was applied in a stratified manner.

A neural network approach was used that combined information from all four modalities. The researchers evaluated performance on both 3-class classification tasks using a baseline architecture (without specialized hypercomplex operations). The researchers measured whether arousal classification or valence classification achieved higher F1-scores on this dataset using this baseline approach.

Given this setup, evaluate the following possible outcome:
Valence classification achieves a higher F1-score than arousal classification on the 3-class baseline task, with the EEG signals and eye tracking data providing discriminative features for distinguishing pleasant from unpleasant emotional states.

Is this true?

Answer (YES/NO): NO